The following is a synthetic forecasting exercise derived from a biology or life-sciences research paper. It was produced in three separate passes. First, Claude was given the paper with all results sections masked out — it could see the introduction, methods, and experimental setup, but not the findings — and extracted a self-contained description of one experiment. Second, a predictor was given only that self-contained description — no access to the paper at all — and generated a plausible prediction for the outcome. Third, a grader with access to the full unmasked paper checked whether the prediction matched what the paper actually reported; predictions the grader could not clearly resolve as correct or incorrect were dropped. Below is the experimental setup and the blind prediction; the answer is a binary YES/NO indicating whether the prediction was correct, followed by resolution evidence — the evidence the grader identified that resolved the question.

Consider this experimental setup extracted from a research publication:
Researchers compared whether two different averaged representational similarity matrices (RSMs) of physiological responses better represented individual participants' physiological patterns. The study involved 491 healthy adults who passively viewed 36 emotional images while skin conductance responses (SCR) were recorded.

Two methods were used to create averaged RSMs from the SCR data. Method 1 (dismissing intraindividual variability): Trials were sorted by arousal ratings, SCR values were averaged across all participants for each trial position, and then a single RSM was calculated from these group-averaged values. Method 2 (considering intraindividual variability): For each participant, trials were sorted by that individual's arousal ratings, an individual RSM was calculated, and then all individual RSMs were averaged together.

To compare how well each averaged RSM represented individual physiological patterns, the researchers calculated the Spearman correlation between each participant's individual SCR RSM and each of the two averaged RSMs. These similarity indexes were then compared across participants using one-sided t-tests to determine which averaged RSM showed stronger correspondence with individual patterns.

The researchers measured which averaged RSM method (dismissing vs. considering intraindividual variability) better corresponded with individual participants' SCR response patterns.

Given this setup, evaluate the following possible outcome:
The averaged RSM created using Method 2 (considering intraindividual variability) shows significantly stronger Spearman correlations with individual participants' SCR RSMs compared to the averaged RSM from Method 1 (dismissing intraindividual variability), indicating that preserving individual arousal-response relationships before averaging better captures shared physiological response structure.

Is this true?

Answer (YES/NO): YES